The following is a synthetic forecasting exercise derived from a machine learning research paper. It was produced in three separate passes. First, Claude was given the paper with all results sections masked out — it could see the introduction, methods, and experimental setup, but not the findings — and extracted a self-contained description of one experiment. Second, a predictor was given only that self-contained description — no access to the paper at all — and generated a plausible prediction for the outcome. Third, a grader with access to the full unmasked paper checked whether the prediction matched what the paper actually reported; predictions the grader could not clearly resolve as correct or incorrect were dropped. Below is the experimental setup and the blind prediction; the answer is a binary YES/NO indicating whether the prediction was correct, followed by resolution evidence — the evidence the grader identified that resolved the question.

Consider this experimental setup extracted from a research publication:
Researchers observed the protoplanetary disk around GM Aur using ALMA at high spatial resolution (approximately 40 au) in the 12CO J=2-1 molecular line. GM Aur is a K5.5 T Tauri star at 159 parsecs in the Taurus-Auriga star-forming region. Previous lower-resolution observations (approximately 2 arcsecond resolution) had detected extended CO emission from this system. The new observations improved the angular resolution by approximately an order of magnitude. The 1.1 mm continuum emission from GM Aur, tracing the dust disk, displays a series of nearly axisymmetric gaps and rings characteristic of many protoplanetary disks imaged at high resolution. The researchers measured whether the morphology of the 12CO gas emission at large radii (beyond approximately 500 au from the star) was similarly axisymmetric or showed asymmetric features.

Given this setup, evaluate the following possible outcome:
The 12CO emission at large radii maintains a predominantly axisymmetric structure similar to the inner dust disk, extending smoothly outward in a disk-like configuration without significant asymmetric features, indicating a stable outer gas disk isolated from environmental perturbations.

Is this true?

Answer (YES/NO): NO